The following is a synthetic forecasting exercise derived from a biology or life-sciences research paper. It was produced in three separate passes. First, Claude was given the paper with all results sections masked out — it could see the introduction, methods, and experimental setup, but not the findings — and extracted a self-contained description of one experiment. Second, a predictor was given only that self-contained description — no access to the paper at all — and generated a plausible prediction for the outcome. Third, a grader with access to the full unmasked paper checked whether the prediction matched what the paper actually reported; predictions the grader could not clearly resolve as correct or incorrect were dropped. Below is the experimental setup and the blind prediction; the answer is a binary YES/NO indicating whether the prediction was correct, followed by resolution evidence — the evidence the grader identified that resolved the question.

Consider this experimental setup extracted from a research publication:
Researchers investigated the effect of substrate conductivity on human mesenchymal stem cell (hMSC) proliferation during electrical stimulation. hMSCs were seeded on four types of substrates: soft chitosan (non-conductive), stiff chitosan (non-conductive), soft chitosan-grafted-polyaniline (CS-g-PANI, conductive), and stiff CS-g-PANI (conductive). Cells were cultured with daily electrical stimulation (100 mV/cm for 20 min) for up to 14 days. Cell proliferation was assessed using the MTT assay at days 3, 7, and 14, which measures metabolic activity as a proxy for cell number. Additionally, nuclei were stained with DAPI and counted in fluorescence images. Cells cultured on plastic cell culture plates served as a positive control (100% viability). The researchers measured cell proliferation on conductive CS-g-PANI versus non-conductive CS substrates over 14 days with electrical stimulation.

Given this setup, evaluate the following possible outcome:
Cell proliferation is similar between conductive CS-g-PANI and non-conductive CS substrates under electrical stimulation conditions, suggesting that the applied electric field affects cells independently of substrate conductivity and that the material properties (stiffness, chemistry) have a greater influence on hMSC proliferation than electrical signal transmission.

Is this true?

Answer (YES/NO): YES